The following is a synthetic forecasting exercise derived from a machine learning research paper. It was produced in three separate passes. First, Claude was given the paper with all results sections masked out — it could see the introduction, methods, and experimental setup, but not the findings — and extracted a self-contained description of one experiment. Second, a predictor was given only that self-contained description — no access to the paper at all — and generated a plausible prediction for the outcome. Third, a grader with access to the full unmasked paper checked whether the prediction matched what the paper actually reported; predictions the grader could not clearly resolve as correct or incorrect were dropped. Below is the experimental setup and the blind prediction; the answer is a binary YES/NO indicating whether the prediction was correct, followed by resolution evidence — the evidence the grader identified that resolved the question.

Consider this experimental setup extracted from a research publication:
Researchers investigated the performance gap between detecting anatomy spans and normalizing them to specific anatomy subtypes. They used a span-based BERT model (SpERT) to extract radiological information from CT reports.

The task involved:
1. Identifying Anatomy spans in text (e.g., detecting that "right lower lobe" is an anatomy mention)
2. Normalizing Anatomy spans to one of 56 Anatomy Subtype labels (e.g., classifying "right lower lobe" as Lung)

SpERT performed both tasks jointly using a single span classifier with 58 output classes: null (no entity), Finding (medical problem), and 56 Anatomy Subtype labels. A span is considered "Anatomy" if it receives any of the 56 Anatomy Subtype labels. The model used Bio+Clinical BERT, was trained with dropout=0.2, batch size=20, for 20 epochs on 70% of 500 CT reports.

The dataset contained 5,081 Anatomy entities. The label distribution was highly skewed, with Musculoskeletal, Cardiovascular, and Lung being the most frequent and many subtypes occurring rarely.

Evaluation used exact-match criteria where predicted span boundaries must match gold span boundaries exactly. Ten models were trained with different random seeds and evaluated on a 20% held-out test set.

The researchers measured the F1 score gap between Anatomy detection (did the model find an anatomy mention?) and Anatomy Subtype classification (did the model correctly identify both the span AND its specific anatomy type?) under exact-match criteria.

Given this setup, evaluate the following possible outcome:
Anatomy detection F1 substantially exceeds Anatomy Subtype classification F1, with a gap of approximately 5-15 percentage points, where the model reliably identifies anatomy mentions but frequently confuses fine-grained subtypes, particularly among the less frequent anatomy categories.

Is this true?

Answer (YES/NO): NO